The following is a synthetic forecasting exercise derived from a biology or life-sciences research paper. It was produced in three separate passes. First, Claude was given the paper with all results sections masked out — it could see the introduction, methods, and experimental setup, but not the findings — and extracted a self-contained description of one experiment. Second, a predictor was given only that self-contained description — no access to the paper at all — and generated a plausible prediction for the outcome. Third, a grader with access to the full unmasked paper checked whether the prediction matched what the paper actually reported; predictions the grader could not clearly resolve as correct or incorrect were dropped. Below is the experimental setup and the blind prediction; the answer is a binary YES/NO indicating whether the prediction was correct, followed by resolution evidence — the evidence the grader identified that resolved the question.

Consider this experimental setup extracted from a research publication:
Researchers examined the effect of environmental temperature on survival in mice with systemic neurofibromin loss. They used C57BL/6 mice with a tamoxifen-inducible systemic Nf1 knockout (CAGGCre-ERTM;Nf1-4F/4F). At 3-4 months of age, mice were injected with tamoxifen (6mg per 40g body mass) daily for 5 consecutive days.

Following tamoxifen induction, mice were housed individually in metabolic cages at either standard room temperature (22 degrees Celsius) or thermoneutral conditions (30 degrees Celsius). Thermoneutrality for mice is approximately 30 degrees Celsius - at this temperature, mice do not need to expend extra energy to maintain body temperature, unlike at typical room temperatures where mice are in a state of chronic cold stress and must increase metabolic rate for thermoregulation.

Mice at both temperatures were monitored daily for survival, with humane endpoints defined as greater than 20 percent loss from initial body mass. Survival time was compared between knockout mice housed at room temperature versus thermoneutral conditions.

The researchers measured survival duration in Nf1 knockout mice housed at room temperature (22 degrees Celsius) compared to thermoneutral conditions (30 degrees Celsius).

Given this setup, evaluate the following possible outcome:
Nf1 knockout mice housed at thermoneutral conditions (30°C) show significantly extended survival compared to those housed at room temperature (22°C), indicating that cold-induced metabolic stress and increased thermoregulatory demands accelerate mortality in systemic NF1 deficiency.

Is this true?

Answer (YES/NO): NO